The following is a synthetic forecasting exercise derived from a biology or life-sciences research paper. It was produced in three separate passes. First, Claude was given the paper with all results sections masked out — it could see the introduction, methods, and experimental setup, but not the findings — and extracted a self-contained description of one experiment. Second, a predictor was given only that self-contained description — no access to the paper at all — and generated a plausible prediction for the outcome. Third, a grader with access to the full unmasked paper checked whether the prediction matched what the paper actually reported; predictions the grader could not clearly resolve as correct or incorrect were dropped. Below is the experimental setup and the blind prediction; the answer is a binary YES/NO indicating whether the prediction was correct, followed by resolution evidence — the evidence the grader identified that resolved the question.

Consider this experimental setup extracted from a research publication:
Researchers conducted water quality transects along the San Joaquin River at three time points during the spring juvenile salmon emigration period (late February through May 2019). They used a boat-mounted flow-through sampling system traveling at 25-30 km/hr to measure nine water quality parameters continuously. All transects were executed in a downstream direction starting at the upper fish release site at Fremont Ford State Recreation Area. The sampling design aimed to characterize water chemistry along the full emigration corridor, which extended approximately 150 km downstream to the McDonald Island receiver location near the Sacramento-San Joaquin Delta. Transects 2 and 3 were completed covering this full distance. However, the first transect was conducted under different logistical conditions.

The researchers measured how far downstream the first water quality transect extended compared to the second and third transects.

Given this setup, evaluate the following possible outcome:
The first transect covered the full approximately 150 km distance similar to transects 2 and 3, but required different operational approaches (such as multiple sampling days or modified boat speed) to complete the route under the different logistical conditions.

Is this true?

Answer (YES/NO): NO